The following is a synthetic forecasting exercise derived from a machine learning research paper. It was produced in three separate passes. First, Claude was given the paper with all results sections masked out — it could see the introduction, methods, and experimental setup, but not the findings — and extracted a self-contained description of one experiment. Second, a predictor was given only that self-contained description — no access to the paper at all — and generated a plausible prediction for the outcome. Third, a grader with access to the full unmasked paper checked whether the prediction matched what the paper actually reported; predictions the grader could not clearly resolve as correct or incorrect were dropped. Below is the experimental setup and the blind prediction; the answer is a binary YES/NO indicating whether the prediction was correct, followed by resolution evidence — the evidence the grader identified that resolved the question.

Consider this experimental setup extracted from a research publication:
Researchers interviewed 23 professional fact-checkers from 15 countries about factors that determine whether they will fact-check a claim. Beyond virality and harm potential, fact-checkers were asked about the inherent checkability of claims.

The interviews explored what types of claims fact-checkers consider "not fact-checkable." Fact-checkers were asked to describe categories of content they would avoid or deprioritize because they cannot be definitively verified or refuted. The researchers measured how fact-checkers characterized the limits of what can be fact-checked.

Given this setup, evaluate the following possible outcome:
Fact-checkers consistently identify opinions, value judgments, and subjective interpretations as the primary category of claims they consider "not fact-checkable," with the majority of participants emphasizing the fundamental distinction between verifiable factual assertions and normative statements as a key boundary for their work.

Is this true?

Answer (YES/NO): NO